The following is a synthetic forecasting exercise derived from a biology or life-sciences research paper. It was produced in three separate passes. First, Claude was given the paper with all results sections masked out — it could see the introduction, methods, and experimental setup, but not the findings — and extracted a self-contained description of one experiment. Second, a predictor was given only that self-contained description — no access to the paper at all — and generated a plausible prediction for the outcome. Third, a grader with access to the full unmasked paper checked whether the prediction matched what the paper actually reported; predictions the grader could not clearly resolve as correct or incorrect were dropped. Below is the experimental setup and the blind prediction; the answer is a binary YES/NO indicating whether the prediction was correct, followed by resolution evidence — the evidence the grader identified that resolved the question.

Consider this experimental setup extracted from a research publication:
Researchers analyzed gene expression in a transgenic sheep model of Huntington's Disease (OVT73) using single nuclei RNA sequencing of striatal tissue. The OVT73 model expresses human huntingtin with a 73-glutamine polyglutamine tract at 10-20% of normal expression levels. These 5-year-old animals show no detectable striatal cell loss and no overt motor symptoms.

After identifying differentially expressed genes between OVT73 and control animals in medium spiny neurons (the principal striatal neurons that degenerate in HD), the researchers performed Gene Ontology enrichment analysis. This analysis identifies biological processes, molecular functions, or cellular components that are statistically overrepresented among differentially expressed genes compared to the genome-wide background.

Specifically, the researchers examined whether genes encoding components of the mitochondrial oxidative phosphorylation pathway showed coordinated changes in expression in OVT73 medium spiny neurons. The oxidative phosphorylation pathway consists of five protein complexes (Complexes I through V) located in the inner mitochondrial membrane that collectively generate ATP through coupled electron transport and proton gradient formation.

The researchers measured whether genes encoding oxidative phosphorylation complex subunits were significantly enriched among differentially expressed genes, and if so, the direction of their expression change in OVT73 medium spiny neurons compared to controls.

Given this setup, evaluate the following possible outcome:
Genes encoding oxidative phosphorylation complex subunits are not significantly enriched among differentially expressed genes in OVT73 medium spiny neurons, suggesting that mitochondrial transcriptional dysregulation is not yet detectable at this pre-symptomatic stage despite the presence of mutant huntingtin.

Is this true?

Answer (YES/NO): NO